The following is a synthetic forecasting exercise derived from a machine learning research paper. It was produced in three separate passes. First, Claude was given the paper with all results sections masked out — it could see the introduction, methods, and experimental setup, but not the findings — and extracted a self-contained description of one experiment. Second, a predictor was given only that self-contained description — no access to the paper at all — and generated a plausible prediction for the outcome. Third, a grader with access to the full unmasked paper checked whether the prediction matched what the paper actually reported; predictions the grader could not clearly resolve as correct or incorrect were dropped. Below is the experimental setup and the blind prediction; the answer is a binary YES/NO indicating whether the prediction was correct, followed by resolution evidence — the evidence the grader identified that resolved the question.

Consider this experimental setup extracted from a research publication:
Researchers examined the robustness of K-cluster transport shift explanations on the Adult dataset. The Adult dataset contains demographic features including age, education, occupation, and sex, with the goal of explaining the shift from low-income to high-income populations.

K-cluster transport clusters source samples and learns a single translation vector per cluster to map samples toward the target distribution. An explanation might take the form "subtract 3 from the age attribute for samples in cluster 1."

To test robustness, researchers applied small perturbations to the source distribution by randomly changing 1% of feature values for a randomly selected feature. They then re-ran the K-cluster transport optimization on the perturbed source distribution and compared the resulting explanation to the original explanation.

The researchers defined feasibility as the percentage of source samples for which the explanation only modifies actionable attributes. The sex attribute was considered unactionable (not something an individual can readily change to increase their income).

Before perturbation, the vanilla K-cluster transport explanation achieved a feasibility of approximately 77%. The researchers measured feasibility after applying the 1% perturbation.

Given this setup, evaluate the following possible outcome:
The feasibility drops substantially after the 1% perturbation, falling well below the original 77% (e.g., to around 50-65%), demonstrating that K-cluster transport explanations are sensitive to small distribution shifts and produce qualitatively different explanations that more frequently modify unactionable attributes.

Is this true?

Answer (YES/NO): YES